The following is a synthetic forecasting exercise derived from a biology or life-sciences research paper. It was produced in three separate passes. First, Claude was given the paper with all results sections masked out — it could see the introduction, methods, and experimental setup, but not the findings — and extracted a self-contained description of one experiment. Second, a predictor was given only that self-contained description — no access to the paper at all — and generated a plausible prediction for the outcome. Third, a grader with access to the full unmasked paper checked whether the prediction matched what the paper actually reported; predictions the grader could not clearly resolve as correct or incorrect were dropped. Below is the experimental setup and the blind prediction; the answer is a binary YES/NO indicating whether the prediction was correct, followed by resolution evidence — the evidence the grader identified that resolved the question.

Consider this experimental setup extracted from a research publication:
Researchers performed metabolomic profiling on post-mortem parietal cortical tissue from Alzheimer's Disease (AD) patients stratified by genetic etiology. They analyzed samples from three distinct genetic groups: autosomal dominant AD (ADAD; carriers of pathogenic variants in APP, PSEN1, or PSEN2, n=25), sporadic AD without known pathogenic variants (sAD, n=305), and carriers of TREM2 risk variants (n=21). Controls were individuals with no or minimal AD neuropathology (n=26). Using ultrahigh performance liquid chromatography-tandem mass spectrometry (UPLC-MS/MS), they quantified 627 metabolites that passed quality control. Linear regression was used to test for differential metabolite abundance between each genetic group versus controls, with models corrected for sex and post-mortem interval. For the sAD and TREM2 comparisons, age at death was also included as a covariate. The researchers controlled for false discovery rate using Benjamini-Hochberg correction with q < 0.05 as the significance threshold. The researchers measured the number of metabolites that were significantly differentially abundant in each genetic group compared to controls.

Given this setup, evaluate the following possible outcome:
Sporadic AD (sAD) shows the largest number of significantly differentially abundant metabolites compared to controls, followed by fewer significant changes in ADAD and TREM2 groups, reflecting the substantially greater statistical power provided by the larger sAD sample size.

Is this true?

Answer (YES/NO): NO